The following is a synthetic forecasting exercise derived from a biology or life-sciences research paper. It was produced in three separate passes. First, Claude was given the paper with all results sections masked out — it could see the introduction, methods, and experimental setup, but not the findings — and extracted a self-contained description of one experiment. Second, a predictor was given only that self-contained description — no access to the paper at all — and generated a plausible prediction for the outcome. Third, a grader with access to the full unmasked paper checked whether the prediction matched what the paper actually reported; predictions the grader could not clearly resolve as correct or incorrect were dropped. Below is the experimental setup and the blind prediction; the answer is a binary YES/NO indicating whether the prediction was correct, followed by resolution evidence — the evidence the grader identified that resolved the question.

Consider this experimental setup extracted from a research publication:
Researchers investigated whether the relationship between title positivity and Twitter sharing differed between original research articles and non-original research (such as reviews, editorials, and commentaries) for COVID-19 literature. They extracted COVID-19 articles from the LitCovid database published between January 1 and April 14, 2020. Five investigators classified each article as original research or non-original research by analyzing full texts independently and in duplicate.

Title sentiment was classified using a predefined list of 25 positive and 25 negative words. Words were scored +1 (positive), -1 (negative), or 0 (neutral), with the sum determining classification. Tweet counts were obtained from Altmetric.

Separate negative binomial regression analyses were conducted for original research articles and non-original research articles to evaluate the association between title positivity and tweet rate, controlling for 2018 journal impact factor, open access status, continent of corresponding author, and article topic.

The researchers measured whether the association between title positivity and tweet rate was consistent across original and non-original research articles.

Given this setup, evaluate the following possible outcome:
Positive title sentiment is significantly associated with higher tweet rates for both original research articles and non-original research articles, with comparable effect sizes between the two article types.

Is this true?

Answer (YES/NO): NO